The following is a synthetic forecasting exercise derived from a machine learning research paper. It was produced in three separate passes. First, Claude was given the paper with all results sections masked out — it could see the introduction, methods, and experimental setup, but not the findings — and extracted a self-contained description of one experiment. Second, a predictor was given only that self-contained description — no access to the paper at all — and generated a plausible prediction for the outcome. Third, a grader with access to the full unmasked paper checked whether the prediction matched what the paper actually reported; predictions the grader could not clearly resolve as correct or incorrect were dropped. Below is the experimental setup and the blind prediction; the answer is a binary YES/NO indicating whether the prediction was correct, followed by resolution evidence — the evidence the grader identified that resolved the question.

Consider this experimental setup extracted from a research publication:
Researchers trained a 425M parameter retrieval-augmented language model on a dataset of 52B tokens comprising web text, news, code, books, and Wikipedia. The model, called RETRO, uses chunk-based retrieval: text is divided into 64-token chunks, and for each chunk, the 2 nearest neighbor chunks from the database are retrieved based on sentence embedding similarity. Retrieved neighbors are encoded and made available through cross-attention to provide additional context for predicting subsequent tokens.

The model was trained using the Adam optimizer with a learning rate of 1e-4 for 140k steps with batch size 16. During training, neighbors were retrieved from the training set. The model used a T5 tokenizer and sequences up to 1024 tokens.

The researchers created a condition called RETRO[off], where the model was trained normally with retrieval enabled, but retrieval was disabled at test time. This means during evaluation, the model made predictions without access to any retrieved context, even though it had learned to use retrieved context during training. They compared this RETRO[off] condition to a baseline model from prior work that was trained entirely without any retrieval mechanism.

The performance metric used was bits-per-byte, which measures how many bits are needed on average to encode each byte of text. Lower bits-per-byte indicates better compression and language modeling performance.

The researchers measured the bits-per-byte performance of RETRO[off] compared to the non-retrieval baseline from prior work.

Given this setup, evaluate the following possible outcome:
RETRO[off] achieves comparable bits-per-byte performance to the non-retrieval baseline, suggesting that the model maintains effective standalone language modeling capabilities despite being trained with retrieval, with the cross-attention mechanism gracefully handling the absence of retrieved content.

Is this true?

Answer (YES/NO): YES